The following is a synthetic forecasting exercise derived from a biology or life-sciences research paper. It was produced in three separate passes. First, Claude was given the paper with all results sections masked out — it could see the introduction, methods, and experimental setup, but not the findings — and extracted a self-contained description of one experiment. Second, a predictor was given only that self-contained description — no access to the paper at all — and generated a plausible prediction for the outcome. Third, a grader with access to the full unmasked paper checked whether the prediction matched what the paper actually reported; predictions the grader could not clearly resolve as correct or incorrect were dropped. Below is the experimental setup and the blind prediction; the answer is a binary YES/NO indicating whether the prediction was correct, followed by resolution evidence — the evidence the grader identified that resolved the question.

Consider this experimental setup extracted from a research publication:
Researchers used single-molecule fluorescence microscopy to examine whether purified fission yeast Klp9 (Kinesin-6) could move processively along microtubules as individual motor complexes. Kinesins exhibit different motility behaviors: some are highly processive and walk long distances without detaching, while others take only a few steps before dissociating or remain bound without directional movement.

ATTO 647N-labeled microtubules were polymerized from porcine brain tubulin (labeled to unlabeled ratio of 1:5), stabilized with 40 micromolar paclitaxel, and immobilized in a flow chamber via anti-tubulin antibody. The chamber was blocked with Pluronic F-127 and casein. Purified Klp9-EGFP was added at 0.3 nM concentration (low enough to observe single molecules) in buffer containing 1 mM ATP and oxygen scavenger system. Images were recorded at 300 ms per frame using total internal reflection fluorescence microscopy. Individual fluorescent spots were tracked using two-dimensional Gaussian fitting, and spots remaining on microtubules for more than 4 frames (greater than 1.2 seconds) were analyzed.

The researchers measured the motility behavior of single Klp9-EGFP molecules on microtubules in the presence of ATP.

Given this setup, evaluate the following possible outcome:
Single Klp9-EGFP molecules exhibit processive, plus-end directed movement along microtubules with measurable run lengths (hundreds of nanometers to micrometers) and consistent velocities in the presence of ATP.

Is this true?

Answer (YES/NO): YES